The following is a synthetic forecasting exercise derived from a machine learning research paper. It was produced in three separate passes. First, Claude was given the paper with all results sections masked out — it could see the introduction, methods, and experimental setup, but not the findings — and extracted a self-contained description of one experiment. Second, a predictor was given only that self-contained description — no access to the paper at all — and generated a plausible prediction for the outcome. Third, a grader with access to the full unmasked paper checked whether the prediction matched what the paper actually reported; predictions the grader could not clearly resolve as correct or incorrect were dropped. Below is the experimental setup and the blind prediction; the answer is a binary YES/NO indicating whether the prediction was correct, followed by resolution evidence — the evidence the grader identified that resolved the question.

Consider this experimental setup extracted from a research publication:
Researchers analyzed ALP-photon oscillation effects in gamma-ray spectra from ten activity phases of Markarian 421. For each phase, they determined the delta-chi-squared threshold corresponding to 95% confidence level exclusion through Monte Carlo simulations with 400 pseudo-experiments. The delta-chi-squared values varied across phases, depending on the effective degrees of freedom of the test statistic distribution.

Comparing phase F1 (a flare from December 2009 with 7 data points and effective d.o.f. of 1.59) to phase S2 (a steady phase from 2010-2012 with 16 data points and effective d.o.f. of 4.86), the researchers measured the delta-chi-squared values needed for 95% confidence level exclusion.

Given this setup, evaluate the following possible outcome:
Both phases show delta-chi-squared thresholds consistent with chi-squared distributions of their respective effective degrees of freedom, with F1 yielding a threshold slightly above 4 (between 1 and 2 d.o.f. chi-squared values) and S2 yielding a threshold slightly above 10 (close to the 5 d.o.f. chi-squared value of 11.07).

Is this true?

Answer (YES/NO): NO